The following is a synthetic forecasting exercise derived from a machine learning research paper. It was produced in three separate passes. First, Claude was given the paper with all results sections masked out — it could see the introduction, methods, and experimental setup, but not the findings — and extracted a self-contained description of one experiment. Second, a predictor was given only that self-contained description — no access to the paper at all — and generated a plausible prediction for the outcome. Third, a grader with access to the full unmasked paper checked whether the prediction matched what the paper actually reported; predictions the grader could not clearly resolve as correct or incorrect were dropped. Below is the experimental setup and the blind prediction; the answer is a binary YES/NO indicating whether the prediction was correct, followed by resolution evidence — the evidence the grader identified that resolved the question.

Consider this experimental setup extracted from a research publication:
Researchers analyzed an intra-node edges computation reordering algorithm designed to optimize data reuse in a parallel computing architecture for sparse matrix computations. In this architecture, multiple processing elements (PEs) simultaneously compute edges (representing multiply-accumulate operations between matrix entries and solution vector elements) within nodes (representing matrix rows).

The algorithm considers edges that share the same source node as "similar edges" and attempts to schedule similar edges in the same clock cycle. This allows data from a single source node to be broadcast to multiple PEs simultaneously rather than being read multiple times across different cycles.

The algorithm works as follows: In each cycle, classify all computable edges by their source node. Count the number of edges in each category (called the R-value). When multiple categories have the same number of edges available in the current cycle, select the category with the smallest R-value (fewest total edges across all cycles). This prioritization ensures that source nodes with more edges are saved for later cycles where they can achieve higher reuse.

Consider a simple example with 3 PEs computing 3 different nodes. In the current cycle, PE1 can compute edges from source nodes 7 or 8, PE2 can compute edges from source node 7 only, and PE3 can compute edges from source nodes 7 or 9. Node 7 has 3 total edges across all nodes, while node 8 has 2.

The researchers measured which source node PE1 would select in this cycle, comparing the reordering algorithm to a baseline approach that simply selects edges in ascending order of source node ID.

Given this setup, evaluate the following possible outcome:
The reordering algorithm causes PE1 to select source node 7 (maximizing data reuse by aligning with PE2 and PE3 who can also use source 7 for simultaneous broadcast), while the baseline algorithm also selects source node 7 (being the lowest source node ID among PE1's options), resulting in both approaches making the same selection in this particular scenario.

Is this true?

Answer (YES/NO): NO